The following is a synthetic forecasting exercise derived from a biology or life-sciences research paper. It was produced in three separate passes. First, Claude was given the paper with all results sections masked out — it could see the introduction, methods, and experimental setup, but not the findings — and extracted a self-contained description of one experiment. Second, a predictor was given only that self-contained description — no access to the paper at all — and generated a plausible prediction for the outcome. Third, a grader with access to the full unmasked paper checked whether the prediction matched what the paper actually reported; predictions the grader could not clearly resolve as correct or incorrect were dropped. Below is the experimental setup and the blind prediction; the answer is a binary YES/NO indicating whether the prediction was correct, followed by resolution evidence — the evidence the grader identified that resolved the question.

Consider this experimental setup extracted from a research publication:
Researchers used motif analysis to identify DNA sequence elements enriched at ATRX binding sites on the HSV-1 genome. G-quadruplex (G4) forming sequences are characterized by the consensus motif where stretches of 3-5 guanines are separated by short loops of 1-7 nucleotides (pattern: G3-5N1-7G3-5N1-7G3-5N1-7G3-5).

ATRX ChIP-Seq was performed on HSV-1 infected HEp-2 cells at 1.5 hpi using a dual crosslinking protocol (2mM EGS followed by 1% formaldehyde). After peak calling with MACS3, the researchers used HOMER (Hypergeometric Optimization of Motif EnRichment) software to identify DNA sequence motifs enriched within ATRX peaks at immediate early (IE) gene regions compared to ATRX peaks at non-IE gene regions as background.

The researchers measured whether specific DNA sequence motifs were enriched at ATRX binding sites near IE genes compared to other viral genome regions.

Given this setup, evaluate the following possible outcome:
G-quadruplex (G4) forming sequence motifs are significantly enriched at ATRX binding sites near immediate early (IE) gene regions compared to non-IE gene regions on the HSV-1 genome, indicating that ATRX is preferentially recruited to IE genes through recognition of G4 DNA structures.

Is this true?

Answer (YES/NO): NO